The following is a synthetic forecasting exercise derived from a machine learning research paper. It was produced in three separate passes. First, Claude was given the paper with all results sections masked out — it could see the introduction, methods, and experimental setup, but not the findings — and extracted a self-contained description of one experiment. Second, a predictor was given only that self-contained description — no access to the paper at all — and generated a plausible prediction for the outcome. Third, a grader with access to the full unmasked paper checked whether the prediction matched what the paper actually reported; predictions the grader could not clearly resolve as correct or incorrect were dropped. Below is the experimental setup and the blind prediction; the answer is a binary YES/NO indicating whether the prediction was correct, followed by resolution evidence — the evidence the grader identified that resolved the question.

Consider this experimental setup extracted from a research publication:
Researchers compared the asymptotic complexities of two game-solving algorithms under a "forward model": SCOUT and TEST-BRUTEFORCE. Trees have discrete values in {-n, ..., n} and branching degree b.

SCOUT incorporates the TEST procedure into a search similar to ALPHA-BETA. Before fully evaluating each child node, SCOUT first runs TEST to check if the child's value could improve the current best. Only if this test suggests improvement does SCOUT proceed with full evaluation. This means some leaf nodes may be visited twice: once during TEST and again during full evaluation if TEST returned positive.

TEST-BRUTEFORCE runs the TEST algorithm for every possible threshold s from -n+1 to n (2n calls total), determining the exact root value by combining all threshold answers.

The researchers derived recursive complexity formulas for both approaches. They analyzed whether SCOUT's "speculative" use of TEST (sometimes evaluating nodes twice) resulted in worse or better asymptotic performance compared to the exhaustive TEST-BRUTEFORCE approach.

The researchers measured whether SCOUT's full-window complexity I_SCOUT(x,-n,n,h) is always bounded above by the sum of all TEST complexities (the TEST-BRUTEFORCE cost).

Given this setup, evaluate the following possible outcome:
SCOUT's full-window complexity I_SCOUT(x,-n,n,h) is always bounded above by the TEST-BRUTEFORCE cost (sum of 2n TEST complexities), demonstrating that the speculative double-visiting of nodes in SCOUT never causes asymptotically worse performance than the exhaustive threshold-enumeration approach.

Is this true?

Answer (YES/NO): YES